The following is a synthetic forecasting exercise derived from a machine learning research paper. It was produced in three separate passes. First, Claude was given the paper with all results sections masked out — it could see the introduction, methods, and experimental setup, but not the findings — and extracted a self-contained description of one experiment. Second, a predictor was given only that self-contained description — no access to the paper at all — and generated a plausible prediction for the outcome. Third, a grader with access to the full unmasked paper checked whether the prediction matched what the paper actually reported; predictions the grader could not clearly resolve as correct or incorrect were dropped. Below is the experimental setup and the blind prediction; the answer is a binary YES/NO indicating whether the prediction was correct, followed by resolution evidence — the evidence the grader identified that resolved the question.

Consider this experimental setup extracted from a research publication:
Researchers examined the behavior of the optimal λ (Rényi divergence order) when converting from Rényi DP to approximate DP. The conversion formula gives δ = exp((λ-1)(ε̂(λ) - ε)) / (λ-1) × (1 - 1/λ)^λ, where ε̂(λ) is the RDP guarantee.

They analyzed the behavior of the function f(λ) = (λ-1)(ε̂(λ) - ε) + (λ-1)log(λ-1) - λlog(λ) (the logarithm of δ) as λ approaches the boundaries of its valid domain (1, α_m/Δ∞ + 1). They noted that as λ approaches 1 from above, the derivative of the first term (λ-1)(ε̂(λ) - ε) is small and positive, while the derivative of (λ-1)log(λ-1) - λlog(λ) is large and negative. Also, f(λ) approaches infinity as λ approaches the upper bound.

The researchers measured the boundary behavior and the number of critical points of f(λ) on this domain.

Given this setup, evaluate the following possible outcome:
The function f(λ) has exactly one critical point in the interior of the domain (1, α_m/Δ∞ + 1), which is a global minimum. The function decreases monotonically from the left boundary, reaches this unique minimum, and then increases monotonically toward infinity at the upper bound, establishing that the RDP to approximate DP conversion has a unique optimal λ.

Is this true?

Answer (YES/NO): YES